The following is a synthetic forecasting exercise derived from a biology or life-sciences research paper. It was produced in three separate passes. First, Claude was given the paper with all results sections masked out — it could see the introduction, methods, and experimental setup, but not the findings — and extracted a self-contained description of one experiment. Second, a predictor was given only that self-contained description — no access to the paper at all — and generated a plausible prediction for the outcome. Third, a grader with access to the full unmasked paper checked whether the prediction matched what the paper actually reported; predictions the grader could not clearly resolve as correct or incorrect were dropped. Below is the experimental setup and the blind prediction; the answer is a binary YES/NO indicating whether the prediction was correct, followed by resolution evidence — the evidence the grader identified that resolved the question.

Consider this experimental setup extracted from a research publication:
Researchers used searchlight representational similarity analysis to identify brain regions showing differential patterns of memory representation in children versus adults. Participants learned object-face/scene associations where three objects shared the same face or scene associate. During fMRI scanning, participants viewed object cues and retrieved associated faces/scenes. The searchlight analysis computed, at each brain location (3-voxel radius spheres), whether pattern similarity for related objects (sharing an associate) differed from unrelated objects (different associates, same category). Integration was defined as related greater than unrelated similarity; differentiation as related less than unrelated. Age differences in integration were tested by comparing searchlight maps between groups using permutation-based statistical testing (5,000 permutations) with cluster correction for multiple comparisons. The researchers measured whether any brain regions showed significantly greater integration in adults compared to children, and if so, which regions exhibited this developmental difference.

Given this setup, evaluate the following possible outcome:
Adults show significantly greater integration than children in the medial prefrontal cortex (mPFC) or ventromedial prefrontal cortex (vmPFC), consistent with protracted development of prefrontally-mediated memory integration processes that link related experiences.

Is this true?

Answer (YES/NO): YES